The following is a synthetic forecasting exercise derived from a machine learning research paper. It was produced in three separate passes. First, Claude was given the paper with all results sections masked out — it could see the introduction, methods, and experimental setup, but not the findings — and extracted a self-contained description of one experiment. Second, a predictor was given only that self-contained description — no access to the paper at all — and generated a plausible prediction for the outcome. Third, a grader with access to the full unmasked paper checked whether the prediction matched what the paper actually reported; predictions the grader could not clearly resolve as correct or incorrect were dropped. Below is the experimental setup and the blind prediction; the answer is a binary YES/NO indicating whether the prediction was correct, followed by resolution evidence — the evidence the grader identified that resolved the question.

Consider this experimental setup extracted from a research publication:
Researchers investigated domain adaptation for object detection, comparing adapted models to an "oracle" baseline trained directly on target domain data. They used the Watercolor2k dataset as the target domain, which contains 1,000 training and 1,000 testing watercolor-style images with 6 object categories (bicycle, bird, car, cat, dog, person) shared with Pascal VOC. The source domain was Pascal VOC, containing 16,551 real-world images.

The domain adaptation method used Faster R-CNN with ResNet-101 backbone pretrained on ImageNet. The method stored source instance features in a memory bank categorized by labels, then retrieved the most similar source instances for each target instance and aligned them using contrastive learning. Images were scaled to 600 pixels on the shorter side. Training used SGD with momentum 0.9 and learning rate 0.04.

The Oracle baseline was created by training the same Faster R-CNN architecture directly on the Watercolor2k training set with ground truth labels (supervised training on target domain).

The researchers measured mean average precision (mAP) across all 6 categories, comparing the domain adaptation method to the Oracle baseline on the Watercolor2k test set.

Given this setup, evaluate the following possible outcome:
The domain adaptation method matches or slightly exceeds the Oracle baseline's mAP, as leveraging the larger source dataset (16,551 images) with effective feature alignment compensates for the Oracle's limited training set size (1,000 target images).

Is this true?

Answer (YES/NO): NO